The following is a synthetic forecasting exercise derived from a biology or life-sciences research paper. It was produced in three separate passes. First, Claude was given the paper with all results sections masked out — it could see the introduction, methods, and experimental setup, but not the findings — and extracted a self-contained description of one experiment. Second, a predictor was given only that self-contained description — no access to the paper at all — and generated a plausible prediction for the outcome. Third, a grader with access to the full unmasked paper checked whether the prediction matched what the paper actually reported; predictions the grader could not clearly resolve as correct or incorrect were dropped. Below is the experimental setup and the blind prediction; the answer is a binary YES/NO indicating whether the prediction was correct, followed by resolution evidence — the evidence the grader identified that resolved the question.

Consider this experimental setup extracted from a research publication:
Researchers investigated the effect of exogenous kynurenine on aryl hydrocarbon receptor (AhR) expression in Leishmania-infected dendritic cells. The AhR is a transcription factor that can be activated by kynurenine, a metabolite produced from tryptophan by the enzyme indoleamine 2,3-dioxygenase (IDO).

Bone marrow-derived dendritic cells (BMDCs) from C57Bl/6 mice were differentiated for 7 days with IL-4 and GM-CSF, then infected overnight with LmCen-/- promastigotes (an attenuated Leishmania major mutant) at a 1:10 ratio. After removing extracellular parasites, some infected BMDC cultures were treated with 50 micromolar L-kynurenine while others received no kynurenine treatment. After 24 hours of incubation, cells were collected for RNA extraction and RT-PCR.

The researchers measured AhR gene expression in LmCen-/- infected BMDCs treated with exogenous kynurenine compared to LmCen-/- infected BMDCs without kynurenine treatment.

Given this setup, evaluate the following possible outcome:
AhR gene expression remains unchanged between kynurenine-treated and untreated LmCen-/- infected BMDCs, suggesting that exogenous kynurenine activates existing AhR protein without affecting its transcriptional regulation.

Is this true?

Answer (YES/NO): NO